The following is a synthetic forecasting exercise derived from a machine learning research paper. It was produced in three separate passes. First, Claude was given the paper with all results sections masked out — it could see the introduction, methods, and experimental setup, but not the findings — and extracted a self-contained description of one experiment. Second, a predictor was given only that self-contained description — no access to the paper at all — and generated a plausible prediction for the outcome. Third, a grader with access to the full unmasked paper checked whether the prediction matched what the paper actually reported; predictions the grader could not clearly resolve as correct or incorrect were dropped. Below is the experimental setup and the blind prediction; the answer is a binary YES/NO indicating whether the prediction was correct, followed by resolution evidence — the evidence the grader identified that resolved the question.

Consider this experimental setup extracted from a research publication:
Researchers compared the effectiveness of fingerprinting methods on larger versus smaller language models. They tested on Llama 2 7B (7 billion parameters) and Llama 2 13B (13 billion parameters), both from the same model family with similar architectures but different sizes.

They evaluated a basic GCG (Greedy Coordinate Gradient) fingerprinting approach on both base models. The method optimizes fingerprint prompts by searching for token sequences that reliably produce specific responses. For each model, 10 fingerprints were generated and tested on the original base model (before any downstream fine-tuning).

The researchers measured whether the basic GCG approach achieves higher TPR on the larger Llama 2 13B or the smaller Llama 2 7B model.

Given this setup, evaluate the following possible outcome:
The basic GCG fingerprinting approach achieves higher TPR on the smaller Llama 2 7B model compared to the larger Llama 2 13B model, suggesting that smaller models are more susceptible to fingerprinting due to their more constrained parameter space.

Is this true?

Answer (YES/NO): NO